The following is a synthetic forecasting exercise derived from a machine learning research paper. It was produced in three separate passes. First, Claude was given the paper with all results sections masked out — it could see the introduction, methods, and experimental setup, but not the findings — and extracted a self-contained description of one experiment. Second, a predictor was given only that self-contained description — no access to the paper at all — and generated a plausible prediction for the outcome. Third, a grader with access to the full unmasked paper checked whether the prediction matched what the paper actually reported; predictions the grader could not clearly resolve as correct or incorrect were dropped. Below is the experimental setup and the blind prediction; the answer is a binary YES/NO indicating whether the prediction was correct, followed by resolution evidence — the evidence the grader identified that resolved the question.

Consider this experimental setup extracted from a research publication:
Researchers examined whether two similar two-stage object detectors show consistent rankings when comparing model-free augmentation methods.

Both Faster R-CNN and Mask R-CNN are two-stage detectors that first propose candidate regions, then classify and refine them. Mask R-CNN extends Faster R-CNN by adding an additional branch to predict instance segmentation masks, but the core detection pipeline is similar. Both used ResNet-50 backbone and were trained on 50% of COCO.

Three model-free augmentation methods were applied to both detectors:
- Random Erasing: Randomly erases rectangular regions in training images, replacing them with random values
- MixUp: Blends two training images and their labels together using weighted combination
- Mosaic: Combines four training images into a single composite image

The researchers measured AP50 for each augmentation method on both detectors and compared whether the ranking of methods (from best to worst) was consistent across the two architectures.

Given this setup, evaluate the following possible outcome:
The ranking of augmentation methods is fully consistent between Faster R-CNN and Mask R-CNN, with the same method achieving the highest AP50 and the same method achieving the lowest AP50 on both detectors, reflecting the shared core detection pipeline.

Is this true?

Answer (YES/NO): NO